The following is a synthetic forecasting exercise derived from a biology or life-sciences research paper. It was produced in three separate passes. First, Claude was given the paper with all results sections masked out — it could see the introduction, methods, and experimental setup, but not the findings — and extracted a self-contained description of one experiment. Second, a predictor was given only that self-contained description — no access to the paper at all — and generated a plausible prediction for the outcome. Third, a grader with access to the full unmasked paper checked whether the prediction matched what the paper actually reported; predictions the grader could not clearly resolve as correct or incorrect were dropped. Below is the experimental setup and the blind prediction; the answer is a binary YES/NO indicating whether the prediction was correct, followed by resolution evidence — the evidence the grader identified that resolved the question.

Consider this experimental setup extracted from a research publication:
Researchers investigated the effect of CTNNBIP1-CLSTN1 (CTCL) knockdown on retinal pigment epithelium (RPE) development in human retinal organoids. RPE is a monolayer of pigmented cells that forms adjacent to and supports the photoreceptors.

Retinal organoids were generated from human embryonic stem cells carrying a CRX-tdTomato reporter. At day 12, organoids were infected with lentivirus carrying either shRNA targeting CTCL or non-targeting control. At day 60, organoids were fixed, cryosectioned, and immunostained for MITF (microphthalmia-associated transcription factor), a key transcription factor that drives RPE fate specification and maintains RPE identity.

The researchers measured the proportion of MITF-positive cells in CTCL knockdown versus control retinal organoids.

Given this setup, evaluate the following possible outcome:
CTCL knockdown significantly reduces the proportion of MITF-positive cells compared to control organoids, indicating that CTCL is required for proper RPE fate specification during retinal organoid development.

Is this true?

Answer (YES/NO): NO